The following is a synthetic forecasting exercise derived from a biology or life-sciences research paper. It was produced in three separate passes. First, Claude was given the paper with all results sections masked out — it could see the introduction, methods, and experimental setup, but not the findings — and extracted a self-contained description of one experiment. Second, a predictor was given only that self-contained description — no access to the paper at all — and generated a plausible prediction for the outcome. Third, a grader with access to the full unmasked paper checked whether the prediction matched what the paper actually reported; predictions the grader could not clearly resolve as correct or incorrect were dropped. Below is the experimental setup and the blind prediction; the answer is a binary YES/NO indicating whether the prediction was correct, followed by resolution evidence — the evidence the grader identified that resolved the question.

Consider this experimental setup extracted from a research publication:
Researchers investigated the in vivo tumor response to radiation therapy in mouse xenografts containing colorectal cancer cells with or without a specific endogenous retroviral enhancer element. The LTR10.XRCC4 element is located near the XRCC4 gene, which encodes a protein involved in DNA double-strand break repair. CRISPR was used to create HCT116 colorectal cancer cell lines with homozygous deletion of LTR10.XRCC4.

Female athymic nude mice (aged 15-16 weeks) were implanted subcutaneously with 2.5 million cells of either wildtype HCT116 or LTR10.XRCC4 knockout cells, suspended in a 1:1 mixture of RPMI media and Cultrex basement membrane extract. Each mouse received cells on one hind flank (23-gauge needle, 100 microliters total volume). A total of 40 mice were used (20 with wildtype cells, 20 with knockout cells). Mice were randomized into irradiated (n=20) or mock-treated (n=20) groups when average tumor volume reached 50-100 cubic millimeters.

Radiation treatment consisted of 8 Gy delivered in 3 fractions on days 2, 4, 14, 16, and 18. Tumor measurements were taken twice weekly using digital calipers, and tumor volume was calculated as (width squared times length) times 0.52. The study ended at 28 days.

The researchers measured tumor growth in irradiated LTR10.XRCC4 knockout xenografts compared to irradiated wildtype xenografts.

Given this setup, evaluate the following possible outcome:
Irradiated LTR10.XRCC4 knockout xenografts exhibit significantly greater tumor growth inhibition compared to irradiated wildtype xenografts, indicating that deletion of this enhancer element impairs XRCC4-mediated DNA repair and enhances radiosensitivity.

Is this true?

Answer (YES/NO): YES